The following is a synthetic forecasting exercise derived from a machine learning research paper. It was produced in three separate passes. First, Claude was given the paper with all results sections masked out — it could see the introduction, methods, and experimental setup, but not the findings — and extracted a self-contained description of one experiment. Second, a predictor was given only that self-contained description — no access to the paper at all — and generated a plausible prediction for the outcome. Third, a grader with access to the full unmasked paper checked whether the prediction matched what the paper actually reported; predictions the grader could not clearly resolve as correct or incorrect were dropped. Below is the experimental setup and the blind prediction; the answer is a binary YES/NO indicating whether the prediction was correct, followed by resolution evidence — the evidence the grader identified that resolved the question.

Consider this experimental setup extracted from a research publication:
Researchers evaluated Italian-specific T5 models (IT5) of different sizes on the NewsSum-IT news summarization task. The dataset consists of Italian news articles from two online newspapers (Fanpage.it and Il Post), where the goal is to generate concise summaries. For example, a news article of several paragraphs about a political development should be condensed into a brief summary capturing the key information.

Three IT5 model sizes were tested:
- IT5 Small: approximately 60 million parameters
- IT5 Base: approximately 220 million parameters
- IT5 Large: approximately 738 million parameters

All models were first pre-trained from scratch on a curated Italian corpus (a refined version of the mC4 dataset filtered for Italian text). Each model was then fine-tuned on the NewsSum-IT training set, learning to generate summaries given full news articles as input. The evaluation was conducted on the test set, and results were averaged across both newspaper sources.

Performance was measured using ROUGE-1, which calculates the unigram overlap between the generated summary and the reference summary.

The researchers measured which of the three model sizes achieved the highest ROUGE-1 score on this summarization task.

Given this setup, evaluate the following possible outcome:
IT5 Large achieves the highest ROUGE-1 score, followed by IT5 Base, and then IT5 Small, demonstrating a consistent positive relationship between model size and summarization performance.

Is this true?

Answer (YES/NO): NO